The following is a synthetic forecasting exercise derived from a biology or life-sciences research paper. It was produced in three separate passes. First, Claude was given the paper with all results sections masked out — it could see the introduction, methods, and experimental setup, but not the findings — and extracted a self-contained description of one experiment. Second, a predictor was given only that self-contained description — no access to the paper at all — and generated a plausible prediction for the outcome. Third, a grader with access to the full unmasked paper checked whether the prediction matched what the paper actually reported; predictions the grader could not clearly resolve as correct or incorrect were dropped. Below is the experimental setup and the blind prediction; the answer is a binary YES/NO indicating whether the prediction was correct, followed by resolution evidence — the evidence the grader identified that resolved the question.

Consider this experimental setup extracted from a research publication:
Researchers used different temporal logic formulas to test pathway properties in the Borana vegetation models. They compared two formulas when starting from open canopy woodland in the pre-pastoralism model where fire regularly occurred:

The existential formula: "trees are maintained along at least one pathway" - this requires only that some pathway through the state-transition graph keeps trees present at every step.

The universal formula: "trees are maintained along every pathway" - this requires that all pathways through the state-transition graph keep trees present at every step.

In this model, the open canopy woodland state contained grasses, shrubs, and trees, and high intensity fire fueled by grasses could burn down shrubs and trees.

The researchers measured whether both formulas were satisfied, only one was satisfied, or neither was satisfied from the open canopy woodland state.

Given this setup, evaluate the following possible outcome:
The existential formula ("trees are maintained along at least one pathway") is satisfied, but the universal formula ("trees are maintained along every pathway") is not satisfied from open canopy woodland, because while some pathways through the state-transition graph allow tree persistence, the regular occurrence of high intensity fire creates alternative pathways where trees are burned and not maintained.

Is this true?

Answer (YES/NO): YES